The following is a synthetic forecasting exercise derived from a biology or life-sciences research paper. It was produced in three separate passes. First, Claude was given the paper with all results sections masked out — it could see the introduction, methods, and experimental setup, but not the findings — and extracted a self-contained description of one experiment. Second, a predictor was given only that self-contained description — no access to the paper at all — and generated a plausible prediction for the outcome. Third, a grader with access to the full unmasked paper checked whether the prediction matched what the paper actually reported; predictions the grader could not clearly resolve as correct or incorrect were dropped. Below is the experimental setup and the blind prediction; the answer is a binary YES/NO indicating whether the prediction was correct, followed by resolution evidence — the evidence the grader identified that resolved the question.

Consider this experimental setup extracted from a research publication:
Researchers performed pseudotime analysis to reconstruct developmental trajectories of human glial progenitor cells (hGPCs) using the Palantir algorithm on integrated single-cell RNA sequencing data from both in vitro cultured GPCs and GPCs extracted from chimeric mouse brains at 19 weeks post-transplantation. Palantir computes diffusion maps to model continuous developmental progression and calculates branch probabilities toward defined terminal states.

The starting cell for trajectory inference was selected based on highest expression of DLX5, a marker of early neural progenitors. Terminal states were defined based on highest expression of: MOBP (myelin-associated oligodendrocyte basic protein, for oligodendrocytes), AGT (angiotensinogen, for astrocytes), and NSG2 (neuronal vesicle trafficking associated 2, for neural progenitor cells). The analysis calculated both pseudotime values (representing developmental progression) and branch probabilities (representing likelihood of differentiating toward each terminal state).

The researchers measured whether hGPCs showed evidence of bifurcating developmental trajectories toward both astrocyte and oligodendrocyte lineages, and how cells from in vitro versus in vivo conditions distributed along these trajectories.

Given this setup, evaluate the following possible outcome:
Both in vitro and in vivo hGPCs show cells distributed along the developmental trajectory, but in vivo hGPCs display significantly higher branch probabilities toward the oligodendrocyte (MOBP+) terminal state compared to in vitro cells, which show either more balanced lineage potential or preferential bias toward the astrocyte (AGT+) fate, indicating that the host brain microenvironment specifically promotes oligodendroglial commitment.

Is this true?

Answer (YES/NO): NO